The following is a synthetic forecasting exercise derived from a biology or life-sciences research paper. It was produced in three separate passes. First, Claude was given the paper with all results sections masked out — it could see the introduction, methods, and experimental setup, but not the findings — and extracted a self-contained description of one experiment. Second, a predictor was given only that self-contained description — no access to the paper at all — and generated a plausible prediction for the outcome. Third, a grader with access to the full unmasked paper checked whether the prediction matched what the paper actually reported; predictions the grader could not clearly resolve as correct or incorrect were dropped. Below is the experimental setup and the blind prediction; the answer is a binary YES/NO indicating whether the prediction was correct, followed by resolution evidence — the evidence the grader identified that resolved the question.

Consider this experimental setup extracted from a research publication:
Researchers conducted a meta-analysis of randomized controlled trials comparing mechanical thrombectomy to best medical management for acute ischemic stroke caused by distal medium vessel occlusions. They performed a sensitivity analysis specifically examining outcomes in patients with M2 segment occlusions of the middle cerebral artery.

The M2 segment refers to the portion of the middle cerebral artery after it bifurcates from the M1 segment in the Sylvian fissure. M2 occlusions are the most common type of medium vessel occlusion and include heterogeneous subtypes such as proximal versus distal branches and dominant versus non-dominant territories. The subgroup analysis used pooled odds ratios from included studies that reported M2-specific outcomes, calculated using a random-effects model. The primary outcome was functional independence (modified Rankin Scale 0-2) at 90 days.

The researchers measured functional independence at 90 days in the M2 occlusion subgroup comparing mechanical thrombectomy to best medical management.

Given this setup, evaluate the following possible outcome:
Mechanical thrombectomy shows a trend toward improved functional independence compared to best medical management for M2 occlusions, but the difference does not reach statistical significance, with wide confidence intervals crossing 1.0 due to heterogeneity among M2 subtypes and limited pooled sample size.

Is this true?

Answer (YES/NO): NO